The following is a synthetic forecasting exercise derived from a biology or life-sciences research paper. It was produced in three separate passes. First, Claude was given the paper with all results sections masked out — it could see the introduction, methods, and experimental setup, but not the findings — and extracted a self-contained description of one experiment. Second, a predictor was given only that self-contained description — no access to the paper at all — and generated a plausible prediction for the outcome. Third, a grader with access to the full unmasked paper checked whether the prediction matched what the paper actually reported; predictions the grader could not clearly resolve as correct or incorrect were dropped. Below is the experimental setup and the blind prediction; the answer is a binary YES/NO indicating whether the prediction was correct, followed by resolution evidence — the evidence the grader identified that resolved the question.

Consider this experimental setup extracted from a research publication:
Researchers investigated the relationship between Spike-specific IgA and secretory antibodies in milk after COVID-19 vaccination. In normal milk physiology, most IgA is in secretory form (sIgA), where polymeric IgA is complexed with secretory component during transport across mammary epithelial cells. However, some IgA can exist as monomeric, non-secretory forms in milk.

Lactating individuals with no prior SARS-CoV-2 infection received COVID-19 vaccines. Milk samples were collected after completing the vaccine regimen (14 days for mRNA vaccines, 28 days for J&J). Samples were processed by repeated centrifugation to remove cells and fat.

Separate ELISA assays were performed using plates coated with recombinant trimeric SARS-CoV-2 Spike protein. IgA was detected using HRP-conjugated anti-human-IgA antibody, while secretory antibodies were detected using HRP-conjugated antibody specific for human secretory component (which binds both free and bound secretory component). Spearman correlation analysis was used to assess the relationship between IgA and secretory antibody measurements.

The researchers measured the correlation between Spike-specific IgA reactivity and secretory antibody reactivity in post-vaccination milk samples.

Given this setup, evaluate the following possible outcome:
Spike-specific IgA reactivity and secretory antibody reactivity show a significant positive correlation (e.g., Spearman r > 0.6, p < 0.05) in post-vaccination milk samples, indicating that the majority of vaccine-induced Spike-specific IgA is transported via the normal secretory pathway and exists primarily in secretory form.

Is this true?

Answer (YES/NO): YES